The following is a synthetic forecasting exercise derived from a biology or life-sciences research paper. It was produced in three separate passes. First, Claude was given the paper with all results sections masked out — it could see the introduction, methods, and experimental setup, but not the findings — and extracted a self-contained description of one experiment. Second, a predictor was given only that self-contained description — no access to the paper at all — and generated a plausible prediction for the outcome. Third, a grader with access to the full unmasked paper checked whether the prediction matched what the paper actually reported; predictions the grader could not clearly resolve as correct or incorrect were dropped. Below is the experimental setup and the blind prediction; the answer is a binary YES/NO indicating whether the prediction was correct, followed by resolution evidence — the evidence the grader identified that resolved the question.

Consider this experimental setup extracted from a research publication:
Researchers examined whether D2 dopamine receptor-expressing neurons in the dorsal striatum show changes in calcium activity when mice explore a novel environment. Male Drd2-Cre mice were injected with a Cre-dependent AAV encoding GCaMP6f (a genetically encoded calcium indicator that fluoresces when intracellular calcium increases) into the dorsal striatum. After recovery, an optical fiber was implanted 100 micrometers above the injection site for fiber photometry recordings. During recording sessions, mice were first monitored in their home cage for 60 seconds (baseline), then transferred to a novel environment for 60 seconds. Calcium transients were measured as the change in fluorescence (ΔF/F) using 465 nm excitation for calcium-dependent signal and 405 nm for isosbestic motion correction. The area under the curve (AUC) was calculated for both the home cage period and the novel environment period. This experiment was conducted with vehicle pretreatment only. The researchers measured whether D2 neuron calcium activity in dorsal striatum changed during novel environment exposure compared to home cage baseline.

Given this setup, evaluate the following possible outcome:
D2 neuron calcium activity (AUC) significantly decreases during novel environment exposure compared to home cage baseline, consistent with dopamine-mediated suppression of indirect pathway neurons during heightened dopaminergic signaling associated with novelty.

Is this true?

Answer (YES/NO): NO